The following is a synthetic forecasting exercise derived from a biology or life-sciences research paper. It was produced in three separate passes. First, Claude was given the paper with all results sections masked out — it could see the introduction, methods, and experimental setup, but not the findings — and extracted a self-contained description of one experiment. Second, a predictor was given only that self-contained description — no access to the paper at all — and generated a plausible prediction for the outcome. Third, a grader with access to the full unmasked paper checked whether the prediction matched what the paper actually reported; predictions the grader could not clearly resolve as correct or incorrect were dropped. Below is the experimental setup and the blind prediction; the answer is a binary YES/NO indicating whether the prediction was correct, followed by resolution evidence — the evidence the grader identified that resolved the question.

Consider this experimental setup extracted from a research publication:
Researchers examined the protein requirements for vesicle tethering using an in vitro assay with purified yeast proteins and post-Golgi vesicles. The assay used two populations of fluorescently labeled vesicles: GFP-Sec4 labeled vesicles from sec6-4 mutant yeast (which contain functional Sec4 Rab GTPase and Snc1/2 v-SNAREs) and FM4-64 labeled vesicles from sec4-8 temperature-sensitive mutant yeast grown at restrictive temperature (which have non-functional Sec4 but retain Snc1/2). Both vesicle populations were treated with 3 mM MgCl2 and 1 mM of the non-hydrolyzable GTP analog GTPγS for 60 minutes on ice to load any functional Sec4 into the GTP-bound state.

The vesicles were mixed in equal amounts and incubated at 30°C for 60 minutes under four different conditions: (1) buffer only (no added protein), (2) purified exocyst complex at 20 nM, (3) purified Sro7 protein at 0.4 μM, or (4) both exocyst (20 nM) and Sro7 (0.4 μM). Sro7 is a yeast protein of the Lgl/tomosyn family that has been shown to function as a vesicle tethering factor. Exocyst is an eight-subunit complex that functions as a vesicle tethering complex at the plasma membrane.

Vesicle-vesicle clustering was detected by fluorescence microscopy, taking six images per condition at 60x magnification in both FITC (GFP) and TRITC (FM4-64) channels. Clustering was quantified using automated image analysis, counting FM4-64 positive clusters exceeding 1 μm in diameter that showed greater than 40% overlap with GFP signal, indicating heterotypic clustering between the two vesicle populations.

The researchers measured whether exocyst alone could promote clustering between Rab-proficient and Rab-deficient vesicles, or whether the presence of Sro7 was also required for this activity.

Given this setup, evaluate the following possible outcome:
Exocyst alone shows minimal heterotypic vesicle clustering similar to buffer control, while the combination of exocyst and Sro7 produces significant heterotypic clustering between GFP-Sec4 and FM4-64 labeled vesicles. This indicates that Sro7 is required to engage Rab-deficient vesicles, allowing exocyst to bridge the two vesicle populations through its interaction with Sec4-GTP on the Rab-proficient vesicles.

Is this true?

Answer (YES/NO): NO